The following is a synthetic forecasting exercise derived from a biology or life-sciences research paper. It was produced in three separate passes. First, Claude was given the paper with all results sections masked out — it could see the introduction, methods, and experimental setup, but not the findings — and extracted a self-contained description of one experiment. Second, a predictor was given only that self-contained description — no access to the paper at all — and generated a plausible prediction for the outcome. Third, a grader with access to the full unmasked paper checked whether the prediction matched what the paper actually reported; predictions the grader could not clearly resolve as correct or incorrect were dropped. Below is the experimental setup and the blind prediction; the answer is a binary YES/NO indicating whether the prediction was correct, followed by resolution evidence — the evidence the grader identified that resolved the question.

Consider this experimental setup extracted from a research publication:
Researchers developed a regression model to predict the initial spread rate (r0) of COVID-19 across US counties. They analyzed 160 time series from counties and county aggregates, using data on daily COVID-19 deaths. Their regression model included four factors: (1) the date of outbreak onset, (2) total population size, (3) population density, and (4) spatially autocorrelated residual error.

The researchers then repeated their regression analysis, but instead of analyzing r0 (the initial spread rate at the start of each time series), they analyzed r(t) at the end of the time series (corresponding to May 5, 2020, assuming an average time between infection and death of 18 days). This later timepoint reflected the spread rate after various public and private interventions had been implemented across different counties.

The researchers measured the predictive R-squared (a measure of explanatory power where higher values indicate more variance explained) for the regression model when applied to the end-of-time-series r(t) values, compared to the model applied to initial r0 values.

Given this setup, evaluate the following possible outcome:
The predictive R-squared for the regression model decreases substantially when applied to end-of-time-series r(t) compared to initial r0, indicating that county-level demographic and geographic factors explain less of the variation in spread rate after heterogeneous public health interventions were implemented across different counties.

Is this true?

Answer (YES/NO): YES